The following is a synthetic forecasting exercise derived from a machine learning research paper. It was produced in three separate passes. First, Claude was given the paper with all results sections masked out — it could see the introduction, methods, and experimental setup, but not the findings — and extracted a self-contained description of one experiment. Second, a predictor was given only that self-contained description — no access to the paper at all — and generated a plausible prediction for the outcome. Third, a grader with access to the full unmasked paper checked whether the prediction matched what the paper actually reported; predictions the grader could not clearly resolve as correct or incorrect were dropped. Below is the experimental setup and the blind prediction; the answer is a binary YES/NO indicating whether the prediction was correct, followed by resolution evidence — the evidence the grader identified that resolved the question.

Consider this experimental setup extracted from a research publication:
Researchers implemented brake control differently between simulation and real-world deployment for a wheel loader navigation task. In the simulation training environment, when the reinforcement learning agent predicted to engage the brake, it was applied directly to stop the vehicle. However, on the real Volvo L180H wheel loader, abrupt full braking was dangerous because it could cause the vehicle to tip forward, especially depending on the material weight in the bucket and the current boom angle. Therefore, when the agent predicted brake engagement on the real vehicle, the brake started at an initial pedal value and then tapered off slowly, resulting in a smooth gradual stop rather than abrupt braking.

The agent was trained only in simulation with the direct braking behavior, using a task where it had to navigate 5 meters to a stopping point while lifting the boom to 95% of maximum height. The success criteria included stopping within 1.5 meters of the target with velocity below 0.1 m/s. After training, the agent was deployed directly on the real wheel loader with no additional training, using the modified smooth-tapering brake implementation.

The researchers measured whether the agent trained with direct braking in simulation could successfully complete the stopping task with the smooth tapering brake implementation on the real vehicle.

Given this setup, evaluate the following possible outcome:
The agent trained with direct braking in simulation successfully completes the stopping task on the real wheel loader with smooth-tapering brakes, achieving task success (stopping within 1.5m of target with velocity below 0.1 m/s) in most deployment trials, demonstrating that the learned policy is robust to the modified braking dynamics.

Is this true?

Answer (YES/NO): NO